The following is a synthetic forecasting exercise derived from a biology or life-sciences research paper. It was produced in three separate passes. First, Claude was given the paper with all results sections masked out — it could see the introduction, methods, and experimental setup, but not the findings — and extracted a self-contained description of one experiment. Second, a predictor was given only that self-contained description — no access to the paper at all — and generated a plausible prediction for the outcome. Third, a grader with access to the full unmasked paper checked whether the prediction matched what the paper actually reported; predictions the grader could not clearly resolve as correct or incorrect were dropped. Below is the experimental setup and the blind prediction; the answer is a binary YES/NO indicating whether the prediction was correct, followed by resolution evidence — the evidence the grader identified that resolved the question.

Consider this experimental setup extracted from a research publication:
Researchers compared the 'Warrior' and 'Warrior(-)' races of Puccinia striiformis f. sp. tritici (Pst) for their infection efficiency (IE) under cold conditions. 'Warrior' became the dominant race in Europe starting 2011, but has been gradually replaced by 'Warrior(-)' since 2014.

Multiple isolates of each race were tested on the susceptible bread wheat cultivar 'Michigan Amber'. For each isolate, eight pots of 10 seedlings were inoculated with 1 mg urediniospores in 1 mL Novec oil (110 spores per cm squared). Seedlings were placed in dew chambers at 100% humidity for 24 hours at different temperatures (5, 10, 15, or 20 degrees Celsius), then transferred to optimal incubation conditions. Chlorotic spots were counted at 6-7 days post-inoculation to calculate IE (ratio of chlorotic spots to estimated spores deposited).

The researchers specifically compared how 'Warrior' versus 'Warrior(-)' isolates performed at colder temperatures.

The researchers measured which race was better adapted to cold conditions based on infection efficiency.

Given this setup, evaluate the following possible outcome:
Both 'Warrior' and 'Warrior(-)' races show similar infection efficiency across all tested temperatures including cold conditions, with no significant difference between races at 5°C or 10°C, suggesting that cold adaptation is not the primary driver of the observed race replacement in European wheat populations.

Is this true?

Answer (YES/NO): NO